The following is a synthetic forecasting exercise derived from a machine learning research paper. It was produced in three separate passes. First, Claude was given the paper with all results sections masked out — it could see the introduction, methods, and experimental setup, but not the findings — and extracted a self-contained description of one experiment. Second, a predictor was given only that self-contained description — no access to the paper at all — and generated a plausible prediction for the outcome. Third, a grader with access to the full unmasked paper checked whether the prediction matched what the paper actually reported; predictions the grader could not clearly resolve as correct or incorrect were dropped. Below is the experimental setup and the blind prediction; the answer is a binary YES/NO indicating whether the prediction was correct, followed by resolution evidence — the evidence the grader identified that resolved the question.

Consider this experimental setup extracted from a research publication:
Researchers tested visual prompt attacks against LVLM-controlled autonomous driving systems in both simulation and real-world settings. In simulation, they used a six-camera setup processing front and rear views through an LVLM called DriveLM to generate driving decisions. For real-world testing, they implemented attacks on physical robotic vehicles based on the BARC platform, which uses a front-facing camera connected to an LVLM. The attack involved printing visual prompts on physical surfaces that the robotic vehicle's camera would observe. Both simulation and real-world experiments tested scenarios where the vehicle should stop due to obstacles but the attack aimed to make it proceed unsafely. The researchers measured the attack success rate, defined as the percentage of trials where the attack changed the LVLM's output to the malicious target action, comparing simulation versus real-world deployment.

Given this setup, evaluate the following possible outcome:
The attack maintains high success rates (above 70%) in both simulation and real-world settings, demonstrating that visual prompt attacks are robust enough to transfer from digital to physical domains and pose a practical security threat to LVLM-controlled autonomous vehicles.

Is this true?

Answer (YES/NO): NO